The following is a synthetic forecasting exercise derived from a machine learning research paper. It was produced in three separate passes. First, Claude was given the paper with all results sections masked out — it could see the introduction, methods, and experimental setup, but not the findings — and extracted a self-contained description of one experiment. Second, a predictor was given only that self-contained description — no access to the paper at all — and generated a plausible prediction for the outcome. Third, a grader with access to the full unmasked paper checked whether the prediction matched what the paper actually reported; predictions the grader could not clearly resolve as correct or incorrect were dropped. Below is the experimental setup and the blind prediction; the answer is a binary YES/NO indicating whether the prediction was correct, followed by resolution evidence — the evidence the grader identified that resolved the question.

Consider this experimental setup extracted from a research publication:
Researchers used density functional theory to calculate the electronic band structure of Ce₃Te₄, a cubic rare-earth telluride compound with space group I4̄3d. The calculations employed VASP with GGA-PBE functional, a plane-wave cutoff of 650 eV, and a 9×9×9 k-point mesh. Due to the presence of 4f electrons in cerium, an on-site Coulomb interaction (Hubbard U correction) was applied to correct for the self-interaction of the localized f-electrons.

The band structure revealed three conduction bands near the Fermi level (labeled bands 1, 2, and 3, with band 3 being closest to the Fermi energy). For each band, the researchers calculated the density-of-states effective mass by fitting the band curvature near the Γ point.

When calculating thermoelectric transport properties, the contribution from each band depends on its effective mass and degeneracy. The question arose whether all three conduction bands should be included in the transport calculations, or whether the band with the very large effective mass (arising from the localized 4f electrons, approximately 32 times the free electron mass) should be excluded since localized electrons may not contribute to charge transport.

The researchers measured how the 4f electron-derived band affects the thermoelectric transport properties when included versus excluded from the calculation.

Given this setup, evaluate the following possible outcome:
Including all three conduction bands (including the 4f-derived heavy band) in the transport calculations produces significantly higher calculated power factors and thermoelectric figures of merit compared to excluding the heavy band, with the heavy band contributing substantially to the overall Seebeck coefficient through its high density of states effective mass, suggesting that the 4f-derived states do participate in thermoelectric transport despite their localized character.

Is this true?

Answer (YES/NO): NO